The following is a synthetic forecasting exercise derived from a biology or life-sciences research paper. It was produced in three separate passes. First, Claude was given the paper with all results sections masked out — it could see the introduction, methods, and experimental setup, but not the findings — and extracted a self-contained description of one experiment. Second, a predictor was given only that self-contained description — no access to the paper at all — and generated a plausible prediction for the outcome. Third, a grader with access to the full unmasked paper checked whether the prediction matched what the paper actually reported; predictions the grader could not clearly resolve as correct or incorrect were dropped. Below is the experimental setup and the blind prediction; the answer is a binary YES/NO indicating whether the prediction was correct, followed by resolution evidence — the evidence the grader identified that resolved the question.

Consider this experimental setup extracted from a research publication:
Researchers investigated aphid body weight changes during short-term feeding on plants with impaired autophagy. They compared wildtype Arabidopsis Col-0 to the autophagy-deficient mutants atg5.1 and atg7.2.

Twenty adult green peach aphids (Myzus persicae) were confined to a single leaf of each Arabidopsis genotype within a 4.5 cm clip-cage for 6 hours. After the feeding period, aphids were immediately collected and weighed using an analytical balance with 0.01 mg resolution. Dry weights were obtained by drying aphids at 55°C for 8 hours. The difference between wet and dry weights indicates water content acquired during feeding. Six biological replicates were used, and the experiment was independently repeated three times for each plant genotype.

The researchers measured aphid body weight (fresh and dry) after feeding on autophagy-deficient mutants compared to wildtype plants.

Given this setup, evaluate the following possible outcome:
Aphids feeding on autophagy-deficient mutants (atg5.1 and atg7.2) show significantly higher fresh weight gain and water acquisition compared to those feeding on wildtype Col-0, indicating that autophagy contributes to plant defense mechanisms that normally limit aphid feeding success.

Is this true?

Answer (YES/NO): NO